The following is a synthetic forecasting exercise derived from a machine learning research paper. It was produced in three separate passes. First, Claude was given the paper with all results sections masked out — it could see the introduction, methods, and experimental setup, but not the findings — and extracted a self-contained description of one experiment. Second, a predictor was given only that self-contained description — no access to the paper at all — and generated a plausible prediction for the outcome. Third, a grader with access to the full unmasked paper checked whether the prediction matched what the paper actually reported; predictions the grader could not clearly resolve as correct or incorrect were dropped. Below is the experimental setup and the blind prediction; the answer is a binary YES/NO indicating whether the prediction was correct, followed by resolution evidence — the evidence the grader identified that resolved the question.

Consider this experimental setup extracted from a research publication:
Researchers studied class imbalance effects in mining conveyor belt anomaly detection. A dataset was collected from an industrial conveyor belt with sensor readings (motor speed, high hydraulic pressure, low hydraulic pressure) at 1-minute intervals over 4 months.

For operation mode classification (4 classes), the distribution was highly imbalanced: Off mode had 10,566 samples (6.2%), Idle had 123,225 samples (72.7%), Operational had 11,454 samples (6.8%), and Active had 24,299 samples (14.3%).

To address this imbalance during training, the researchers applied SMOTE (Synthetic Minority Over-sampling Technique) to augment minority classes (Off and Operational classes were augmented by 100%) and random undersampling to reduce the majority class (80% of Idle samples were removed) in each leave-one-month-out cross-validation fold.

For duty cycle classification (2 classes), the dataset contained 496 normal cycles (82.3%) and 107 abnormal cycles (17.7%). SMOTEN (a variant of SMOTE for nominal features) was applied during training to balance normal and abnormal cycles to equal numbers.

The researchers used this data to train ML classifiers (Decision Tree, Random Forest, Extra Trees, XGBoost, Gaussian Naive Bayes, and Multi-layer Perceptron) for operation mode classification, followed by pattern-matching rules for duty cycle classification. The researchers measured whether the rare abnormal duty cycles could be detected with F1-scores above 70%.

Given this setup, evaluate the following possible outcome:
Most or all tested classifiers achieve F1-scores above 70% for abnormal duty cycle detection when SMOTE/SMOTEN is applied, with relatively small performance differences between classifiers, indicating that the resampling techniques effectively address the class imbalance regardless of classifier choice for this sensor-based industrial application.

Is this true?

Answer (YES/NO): NO